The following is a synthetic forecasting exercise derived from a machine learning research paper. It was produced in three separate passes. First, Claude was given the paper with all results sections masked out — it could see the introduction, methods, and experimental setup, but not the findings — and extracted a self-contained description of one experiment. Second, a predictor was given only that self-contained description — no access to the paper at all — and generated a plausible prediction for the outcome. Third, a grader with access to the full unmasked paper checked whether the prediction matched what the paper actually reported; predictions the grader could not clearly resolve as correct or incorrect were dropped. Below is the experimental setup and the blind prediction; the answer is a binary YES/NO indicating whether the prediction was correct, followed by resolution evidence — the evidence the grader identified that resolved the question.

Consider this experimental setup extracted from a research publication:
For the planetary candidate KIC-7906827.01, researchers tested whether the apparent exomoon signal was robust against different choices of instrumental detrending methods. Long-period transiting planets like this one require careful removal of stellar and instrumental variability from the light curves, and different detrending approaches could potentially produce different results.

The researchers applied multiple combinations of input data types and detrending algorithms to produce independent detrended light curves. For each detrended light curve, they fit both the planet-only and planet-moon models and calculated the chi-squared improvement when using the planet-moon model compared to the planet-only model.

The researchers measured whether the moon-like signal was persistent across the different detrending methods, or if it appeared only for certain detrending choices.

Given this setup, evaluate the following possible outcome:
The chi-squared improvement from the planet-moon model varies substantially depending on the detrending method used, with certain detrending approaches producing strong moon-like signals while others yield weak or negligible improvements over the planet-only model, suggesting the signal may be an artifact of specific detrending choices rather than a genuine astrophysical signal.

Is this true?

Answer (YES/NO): NO